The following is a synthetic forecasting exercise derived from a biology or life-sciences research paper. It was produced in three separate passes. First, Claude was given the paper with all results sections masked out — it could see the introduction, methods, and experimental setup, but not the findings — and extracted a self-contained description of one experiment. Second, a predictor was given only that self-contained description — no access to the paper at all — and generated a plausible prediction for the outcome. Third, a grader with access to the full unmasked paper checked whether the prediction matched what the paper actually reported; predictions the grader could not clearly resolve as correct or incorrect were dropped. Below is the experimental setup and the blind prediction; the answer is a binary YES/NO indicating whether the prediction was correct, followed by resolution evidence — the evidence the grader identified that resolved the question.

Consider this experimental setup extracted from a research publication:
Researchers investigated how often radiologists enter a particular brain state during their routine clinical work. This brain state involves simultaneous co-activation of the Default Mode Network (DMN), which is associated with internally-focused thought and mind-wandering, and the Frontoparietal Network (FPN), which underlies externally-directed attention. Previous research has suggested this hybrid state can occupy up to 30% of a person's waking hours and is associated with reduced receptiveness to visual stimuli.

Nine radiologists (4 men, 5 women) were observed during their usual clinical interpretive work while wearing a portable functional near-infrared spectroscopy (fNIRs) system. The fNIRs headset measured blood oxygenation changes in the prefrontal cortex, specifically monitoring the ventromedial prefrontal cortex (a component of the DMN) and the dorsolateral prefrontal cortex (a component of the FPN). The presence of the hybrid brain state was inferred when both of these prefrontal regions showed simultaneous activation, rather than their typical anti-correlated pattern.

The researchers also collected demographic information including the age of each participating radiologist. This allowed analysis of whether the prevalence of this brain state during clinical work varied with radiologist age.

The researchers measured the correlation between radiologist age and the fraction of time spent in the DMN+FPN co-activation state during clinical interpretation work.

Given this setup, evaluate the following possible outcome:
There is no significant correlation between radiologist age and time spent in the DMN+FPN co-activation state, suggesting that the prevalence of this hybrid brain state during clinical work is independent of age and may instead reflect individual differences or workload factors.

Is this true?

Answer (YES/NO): NO